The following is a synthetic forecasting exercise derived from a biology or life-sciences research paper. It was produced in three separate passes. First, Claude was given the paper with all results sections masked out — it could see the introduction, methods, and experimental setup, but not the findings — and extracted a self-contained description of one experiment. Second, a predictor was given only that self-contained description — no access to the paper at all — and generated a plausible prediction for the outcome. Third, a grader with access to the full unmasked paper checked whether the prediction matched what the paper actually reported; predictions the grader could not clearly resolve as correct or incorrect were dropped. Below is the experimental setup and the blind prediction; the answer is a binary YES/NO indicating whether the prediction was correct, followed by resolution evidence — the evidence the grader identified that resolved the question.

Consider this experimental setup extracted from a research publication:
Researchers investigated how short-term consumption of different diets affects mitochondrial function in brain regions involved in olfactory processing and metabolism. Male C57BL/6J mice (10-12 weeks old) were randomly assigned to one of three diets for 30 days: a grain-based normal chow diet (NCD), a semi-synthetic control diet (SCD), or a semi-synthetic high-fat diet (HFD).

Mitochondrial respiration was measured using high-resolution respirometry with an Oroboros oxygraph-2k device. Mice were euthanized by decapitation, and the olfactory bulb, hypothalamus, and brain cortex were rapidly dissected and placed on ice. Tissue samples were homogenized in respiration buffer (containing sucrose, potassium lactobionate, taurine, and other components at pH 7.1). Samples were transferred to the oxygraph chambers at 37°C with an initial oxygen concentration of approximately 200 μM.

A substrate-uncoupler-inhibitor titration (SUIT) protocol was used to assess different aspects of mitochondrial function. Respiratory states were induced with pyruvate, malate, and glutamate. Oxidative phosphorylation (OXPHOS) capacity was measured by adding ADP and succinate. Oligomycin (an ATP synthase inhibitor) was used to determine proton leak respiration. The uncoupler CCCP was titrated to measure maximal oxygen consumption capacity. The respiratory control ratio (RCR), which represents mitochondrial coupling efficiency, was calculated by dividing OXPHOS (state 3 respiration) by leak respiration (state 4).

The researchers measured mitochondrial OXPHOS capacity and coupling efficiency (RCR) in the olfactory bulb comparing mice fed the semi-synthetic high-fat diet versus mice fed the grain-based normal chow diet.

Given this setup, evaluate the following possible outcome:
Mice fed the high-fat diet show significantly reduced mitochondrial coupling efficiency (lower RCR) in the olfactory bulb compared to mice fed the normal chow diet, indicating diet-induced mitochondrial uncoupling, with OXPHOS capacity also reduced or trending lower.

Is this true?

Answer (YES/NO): NO